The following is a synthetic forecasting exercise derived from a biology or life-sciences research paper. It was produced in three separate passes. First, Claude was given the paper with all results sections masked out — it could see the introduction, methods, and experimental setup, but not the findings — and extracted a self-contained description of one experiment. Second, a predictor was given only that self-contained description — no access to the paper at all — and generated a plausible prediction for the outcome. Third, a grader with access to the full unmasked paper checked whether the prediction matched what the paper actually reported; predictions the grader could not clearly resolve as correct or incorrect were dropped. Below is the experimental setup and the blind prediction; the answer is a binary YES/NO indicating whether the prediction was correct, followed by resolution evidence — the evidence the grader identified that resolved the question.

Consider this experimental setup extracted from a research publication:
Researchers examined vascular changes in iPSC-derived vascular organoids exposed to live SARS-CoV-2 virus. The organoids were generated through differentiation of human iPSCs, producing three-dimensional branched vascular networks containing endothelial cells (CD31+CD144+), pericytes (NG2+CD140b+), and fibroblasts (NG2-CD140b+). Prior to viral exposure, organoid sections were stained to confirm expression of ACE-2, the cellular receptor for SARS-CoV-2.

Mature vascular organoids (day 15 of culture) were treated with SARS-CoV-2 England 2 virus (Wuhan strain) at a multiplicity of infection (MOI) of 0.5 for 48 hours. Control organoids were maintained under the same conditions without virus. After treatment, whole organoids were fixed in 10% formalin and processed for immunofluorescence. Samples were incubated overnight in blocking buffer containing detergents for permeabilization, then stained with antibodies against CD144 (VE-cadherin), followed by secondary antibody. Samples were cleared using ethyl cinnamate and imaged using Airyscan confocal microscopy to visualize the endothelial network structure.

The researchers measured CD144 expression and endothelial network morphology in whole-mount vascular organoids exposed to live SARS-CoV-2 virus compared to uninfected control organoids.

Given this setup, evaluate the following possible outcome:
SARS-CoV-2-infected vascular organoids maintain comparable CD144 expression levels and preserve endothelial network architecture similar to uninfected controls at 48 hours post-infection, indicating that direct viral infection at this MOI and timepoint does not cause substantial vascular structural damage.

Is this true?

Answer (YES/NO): NO